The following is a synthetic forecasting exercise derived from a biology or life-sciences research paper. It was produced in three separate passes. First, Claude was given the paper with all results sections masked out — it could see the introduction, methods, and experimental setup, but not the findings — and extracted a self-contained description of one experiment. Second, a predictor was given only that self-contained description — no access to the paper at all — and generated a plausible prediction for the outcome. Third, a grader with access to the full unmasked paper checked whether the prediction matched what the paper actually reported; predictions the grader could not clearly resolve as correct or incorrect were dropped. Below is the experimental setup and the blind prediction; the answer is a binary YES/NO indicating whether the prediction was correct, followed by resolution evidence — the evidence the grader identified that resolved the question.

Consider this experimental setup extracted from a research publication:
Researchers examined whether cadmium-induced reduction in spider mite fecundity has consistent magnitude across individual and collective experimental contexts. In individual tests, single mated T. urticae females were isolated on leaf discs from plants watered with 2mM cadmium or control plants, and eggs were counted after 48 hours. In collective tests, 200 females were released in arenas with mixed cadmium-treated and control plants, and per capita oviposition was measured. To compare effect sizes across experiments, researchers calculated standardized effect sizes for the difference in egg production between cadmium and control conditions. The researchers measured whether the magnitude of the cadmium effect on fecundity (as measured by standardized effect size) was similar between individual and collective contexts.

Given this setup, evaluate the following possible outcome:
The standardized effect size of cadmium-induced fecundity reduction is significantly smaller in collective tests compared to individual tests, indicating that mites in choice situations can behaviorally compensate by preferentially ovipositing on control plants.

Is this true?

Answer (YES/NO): NO